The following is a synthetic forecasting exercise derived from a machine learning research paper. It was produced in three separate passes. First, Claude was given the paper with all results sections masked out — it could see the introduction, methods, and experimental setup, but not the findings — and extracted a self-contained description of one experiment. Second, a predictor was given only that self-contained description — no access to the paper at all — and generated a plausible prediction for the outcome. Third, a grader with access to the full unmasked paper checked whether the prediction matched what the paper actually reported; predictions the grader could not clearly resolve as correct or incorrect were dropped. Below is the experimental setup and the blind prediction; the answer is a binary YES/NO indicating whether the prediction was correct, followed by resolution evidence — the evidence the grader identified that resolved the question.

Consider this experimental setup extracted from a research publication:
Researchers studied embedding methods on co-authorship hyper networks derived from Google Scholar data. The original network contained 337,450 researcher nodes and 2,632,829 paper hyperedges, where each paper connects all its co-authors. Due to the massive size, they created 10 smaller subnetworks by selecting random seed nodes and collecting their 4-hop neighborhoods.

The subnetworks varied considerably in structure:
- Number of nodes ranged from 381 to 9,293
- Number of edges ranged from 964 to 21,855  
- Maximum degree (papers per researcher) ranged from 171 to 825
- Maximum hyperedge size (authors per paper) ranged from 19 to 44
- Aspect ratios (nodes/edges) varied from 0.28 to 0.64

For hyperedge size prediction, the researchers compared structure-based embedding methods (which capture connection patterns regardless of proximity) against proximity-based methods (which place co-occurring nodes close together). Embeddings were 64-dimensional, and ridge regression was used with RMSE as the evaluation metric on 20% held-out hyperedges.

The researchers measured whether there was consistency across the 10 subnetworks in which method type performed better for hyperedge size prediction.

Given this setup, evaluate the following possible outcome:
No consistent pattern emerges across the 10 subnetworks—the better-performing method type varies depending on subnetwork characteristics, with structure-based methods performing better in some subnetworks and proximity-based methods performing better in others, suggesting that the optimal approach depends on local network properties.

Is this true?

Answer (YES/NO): NO